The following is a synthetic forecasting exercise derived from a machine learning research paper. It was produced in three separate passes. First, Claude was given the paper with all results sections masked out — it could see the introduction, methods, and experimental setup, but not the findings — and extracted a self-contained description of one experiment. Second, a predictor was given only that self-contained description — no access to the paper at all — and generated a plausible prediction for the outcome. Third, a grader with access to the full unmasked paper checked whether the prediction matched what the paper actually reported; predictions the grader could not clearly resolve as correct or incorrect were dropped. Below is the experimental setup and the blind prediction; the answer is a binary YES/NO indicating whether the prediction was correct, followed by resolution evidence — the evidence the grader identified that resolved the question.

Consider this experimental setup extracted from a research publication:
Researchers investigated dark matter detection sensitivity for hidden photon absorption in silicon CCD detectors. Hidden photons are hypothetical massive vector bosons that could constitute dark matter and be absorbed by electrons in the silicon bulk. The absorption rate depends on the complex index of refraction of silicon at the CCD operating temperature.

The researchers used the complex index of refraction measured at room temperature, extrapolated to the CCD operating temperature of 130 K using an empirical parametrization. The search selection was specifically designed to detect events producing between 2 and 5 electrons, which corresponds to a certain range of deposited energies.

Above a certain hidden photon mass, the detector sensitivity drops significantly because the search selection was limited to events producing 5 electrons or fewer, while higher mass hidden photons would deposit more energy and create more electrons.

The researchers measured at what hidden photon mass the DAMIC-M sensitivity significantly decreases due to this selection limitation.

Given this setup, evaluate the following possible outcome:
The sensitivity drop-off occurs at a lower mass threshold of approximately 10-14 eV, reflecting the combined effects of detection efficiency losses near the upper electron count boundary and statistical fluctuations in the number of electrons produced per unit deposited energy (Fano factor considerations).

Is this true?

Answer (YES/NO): NO